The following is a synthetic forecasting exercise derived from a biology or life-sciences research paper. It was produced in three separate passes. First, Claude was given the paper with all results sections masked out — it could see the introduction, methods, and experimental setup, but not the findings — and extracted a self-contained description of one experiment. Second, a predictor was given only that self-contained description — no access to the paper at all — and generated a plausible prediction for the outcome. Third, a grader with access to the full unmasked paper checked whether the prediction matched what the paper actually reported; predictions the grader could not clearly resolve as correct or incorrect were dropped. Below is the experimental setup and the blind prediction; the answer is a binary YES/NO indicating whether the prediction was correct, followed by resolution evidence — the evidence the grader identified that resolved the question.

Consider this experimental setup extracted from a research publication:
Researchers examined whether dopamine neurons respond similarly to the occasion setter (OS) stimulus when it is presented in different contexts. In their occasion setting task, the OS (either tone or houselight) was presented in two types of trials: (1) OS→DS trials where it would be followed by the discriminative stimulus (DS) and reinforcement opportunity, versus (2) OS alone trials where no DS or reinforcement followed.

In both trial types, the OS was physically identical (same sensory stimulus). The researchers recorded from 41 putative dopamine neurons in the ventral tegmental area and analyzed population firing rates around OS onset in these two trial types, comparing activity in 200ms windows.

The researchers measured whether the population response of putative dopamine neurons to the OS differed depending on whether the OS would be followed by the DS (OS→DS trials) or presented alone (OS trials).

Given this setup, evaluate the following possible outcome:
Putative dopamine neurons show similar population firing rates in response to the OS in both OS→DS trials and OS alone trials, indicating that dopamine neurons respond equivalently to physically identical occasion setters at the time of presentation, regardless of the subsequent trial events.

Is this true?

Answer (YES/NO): YES